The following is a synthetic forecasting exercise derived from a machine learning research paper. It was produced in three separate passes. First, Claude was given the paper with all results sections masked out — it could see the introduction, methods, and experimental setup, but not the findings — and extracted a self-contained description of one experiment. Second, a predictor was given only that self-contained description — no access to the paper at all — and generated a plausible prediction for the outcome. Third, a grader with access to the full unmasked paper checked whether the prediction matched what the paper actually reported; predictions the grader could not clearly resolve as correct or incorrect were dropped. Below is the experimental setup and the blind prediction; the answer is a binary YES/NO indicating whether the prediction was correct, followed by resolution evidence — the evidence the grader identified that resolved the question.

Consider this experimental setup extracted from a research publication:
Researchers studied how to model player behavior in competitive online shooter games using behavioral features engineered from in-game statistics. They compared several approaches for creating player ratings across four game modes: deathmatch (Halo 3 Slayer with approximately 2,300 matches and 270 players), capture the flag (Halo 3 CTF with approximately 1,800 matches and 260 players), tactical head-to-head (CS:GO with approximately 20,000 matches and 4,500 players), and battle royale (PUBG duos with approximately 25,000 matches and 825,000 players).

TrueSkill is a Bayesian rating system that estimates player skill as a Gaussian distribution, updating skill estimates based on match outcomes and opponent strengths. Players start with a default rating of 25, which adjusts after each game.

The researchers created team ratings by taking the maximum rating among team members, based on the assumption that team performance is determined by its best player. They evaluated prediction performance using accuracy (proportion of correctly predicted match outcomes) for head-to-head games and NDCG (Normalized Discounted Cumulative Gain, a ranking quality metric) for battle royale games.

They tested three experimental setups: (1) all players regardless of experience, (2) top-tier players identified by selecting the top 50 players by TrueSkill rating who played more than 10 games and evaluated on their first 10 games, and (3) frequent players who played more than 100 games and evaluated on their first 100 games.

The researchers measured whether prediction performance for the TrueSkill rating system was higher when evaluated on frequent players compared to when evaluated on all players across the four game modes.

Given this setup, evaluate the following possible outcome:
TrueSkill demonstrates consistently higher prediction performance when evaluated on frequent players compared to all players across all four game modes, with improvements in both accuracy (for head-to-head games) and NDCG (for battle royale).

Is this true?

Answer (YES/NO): NO